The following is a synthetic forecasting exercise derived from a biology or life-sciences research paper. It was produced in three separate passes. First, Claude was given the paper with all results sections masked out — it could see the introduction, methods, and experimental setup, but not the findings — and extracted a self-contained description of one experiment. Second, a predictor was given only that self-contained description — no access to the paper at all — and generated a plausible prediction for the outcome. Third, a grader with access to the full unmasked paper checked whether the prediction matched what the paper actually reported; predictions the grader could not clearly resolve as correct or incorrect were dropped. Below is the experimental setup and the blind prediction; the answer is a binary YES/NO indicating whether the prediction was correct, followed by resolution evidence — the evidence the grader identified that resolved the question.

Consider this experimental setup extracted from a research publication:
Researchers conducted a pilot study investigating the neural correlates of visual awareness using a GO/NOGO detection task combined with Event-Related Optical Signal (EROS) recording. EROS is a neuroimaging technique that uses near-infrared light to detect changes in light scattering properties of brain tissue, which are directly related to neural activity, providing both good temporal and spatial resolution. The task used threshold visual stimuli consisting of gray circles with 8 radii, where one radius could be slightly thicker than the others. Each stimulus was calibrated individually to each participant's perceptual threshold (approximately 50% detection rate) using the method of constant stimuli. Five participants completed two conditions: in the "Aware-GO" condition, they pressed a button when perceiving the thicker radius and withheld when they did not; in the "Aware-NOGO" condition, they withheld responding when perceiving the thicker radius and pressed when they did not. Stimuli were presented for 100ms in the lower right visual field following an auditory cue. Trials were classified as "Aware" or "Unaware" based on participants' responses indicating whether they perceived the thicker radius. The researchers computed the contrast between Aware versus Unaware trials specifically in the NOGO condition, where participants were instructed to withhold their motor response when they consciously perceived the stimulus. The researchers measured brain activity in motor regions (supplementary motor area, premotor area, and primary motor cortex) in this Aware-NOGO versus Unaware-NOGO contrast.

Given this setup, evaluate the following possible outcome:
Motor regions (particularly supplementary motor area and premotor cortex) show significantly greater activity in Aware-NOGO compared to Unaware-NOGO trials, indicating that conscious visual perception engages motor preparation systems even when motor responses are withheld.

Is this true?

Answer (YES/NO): NO